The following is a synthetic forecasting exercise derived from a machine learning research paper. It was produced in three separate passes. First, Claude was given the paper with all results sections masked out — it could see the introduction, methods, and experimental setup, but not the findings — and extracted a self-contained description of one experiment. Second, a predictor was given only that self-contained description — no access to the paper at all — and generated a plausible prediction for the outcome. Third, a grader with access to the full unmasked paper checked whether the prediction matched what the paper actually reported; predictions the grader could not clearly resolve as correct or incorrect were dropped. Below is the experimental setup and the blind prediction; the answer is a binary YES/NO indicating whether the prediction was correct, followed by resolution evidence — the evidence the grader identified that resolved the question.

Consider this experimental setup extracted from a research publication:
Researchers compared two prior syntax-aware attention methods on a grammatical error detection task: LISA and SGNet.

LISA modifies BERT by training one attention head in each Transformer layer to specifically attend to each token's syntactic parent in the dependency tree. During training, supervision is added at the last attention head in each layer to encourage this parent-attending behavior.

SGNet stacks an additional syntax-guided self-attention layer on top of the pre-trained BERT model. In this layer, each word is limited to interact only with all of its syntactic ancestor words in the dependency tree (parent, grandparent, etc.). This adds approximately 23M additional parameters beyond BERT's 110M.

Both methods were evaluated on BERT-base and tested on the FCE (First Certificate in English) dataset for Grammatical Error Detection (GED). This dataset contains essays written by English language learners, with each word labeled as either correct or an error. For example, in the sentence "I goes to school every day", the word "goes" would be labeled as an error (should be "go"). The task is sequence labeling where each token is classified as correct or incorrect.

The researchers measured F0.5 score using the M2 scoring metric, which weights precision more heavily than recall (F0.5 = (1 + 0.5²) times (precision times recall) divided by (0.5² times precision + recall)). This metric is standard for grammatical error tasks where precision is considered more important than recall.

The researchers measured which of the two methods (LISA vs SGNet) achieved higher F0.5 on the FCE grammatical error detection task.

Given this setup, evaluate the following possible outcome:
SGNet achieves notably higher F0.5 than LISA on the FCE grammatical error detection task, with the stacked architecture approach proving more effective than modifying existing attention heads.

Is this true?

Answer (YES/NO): NO